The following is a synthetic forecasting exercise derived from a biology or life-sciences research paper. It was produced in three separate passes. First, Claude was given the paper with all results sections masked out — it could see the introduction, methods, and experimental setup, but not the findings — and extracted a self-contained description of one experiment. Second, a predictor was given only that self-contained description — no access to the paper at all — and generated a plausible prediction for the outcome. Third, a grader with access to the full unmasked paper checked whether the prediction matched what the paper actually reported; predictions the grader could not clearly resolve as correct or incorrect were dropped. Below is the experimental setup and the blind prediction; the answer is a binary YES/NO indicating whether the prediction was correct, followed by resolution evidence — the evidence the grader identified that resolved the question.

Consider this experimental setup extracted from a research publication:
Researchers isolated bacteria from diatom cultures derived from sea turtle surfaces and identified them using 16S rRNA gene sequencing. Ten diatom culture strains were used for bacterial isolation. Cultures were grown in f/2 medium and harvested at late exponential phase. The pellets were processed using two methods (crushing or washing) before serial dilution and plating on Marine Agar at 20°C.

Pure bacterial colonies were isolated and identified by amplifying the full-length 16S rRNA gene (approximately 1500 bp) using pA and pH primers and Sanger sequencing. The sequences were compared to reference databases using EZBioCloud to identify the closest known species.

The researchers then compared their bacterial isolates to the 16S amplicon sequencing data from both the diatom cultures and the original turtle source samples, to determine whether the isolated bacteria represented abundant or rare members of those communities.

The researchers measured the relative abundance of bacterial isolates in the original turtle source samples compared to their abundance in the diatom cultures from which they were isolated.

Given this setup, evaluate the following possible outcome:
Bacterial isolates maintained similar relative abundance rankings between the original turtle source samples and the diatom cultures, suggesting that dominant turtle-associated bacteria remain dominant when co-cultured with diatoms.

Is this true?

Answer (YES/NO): NO